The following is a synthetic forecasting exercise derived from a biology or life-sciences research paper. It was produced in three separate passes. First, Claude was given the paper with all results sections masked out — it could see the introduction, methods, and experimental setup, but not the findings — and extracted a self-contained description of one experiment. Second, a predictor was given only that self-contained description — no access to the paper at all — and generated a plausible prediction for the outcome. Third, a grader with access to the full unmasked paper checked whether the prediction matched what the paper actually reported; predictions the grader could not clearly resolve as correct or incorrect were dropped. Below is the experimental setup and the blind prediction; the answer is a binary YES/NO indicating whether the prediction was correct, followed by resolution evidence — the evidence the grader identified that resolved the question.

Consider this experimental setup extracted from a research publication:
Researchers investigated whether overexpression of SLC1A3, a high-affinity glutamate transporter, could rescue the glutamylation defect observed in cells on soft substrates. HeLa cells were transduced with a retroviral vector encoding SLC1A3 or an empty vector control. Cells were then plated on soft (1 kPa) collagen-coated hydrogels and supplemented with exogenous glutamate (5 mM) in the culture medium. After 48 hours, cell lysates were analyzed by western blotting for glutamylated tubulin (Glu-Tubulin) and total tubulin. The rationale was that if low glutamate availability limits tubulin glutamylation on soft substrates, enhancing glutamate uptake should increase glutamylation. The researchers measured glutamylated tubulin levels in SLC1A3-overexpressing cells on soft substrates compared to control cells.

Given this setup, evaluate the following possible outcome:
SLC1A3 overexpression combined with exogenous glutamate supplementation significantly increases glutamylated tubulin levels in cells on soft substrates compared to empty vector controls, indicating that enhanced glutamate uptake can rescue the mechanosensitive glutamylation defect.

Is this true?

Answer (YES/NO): YES